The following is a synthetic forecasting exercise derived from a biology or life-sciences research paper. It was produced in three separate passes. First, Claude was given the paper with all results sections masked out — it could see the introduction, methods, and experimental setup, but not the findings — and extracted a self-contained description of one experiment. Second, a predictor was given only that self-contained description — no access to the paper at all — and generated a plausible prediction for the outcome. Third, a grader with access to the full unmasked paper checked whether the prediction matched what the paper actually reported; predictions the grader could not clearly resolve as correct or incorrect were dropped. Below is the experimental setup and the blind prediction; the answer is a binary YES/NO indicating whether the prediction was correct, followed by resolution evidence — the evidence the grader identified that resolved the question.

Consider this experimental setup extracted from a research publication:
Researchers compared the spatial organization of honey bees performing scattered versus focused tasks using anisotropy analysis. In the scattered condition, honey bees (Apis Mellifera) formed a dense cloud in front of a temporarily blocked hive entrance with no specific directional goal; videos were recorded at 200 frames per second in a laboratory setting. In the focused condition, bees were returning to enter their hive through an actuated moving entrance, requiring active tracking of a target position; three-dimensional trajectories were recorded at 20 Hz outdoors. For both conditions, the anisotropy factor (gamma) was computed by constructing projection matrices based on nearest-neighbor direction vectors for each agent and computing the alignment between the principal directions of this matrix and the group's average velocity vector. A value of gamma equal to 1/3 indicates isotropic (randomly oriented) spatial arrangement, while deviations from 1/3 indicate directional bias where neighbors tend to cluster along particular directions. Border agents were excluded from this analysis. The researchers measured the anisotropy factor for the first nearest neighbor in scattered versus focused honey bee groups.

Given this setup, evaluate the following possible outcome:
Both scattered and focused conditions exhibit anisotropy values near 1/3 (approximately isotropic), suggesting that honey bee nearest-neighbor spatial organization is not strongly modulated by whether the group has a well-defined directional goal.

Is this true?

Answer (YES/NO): NO